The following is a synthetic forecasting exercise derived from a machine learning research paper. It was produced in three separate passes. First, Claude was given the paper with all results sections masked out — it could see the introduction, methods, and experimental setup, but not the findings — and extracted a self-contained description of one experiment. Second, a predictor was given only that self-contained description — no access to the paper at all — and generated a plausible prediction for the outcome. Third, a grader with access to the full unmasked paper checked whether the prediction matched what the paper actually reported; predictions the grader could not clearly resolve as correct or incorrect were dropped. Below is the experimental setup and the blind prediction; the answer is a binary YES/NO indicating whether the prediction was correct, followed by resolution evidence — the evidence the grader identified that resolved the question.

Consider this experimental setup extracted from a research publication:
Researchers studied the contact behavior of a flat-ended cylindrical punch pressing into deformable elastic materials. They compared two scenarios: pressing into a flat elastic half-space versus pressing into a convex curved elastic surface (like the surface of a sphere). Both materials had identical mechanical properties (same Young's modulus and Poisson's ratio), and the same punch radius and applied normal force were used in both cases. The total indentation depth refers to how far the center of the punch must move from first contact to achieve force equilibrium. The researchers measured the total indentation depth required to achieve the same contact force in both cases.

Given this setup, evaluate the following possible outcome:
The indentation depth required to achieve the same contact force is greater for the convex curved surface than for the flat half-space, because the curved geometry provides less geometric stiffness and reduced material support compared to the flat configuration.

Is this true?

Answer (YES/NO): YES